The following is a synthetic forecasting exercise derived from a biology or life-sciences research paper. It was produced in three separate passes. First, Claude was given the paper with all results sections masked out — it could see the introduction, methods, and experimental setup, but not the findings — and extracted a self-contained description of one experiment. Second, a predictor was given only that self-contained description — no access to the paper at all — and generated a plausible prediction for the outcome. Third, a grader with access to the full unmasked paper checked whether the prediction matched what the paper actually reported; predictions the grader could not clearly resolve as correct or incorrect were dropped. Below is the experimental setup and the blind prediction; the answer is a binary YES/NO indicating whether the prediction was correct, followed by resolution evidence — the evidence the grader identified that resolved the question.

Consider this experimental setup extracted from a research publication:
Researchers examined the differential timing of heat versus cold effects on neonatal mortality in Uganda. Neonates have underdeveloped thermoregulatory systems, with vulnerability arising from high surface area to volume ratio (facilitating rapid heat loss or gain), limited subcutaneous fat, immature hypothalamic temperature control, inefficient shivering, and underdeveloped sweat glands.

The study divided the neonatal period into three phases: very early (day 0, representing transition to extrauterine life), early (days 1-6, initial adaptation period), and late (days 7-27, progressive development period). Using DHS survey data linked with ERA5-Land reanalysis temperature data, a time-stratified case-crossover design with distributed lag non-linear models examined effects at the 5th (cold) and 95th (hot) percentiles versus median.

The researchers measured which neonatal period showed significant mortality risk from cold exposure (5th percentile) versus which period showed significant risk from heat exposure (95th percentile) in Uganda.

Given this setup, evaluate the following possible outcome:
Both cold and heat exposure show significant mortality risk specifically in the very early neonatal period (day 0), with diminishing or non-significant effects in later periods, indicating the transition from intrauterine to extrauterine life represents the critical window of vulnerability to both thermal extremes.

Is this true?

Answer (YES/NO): NO